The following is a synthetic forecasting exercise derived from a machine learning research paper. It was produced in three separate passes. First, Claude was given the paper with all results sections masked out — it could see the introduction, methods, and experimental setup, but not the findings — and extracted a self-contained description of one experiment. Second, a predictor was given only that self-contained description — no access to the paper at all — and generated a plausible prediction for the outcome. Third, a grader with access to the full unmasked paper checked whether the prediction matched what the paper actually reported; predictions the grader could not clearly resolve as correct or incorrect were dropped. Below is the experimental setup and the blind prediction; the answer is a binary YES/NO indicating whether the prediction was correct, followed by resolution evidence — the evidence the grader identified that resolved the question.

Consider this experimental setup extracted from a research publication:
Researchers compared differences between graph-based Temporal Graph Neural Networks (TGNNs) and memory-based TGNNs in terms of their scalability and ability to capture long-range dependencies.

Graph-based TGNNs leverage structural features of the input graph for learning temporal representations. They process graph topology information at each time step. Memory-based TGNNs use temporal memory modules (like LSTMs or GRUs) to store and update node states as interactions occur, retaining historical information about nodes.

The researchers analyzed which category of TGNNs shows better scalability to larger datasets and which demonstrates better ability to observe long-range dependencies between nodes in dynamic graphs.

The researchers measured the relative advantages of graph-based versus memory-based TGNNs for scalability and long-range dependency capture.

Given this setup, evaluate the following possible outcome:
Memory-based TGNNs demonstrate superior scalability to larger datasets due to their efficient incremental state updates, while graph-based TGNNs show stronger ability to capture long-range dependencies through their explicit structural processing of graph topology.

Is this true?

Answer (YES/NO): NO